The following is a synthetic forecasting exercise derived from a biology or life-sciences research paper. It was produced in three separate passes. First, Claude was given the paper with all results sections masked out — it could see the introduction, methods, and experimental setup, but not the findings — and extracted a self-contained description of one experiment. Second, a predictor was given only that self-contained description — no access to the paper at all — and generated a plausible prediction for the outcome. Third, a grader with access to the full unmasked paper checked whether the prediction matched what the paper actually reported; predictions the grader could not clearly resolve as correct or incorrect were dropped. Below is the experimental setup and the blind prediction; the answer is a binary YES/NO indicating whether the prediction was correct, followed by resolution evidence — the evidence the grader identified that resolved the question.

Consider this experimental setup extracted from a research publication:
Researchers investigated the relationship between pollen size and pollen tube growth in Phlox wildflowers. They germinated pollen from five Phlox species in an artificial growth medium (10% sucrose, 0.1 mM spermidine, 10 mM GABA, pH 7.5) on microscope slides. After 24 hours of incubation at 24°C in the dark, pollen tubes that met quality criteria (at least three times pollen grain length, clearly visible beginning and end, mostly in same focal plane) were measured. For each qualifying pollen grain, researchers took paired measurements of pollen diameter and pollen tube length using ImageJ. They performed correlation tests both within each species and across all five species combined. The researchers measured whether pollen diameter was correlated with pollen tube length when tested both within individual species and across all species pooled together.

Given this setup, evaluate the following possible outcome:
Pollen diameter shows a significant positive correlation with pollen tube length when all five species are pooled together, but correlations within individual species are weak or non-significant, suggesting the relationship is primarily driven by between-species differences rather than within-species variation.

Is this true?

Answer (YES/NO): NO